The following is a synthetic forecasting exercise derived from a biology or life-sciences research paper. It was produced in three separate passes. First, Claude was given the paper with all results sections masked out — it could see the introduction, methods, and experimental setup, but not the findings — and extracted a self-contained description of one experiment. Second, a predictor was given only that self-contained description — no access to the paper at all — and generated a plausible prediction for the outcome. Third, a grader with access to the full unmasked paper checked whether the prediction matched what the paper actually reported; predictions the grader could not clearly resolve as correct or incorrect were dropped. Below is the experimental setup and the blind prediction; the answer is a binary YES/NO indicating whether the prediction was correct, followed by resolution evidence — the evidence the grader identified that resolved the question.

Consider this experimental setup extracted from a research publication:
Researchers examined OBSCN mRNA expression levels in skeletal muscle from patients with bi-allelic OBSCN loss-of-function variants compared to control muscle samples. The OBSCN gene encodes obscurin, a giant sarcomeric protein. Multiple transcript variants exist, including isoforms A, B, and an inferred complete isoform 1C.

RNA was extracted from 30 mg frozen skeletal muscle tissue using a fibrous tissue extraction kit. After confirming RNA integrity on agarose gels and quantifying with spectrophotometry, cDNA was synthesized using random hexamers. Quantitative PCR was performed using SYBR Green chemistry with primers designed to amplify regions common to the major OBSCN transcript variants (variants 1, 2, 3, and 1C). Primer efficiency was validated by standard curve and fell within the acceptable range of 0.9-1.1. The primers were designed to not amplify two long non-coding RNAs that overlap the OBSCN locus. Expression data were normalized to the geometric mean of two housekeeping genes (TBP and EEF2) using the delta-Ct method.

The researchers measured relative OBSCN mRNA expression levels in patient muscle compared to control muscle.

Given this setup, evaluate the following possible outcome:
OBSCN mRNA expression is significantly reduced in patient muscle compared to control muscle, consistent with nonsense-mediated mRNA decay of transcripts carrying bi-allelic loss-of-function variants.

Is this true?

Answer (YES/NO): YES